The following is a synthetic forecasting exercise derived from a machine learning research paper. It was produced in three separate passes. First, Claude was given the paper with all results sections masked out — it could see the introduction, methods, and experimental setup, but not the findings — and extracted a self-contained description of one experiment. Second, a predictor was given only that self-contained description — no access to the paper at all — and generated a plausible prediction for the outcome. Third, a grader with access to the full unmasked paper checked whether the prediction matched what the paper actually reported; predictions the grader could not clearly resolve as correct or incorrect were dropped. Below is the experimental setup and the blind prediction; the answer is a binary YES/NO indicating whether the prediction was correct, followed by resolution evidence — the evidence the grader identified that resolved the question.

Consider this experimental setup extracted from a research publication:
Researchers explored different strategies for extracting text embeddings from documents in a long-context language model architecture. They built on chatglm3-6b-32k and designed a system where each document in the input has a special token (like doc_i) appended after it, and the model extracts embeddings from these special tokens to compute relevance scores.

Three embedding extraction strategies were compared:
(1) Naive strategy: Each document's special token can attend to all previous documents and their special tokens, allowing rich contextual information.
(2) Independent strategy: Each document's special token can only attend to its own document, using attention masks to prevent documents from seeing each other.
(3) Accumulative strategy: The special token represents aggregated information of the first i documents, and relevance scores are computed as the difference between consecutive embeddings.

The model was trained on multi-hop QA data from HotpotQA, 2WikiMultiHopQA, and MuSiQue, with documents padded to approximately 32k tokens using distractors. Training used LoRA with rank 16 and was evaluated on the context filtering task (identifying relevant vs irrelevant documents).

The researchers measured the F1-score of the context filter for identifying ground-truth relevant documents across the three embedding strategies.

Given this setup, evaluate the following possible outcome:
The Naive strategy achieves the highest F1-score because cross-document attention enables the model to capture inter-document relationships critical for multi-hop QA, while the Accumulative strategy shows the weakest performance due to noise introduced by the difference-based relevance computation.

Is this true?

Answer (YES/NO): NO